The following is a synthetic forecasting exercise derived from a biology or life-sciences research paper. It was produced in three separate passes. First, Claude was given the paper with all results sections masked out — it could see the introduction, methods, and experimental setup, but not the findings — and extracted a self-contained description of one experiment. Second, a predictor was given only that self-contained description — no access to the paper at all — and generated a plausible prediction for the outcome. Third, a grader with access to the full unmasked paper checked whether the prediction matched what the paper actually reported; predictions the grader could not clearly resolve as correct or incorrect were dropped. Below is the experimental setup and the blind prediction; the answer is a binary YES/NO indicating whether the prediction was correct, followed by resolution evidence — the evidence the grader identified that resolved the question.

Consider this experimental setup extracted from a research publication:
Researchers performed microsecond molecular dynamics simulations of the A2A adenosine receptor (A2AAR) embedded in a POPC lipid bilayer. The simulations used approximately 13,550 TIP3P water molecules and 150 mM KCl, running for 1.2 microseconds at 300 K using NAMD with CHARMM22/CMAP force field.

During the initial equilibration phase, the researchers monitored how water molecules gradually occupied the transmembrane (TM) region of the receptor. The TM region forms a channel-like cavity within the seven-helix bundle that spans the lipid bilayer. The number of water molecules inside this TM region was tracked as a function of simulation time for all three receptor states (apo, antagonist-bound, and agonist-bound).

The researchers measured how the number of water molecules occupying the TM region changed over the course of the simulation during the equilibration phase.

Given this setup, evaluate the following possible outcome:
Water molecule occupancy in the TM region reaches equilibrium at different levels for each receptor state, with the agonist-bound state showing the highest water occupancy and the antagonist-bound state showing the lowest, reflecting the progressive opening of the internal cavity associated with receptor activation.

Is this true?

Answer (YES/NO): NO